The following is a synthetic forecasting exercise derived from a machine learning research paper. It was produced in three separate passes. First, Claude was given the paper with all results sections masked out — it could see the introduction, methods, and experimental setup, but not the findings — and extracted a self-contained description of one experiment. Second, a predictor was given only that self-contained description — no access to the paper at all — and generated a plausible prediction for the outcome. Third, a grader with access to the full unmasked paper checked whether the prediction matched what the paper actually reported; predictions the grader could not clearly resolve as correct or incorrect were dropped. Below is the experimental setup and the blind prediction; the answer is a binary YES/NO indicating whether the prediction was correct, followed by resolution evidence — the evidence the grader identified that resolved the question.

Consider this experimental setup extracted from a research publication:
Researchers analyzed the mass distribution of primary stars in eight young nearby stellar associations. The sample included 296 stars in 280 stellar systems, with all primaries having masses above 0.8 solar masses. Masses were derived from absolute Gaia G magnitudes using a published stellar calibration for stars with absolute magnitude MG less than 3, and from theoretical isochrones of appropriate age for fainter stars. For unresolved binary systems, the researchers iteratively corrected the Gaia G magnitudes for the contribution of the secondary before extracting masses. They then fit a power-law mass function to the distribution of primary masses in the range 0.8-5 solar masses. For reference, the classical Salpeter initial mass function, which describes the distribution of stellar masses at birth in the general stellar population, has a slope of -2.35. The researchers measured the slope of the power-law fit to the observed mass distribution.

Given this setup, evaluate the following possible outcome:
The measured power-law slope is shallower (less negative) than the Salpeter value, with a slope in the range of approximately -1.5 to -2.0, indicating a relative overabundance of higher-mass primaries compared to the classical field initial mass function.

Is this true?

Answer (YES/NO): NO